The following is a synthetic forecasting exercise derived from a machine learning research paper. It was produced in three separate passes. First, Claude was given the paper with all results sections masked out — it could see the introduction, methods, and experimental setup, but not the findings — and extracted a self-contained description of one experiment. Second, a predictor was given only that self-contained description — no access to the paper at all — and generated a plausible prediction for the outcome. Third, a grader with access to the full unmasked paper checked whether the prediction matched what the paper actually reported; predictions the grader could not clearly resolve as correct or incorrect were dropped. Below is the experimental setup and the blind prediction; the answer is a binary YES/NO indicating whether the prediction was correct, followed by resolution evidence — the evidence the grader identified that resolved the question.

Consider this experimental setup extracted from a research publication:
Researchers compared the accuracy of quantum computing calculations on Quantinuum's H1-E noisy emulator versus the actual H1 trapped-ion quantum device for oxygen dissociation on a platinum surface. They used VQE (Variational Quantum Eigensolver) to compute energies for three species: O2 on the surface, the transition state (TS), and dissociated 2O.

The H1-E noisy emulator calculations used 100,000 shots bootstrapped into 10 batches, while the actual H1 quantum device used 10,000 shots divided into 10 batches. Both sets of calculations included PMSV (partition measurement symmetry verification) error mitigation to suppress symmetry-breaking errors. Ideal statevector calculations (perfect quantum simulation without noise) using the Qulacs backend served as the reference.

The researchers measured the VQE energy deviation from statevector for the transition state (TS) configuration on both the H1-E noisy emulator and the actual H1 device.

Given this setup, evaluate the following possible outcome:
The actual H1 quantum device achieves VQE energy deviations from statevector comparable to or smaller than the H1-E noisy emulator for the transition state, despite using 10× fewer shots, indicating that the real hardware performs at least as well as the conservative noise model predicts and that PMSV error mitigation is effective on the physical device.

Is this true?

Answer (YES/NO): NO